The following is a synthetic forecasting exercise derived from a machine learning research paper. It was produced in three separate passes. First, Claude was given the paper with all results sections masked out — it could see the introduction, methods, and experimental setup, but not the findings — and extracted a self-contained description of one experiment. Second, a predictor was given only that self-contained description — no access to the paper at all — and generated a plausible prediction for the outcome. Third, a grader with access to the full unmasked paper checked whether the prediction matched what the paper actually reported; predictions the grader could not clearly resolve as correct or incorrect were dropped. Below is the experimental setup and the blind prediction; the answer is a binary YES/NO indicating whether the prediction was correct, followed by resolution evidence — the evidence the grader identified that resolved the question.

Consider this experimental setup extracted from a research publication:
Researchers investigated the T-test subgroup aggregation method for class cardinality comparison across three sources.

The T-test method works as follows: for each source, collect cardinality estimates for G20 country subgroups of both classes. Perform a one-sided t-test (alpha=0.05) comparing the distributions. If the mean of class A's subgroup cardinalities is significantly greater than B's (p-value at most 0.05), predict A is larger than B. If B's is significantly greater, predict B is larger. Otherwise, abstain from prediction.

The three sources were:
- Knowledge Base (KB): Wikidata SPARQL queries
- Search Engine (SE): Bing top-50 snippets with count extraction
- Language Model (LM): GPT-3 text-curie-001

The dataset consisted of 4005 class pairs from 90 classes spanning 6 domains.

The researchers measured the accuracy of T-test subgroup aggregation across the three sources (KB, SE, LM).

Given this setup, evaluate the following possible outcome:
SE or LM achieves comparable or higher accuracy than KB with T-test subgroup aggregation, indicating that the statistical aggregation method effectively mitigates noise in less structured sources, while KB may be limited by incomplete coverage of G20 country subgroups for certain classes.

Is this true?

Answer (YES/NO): YES